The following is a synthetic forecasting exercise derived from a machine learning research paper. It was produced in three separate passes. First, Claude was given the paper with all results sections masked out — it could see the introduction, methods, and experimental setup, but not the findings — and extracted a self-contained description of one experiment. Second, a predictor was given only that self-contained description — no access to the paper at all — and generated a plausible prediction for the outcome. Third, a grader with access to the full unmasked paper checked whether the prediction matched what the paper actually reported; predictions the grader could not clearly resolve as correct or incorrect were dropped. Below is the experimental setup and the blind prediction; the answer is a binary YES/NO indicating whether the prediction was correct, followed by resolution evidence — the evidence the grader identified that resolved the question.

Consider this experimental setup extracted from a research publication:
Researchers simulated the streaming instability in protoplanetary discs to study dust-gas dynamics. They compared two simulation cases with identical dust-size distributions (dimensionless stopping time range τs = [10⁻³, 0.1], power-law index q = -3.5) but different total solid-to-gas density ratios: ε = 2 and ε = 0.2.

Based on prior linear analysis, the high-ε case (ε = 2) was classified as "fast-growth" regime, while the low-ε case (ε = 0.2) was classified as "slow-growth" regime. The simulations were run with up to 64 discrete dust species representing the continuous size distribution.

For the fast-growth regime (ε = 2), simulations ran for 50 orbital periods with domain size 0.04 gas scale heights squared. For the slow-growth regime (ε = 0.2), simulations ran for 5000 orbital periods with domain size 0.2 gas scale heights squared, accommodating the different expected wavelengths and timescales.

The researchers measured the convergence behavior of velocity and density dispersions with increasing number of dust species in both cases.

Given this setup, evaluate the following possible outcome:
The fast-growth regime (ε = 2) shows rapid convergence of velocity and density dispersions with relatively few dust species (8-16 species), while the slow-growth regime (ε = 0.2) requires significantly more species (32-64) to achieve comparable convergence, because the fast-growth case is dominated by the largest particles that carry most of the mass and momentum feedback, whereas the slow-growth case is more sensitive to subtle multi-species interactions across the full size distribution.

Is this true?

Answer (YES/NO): NO